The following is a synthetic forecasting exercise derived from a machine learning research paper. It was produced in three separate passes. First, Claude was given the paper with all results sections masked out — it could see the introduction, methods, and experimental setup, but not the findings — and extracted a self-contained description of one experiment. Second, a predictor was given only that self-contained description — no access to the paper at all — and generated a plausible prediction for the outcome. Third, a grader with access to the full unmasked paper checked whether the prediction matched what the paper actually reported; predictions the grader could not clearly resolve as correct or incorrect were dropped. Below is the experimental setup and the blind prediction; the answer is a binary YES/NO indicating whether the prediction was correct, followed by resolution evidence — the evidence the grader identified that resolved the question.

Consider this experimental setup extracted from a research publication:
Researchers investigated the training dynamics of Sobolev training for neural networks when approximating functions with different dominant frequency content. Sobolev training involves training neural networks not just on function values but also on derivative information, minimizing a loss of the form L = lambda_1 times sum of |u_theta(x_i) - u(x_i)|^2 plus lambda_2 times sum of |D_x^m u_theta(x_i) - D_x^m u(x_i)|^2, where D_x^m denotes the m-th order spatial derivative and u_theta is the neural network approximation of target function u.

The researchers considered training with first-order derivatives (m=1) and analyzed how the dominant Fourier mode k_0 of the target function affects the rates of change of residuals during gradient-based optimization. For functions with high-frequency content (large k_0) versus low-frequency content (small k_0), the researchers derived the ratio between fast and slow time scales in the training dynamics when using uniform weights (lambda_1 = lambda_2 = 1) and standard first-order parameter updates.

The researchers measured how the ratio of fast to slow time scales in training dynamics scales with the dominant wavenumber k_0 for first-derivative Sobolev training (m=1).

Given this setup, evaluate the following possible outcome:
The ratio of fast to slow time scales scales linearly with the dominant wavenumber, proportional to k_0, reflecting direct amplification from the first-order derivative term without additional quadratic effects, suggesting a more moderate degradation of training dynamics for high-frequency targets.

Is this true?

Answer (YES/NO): NO